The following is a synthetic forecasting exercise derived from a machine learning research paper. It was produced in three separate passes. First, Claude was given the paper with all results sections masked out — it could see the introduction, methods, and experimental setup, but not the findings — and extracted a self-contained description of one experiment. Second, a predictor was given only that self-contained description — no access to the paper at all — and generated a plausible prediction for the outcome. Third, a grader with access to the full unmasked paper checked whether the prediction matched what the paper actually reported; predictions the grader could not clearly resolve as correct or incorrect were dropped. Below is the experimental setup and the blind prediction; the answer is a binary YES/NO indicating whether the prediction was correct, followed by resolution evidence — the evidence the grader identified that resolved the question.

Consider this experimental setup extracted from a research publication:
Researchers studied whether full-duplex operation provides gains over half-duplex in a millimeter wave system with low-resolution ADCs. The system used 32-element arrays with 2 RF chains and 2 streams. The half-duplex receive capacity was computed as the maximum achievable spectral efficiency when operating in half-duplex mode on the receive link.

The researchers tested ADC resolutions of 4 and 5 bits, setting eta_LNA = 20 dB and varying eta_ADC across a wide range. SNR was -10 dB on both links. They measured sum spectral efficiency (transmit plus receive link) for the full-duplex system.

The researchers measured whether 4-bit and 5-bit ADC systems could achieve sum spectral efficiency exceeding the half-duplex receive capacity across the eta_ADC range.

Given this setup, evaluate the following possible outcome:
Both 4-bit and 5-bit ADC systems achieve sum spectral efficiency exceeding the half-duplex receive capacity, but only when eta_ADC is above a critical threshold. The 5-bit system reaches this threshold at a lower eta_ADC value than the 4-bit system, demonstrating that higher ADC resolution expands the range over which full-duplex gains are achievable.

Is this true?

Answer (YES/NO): NO